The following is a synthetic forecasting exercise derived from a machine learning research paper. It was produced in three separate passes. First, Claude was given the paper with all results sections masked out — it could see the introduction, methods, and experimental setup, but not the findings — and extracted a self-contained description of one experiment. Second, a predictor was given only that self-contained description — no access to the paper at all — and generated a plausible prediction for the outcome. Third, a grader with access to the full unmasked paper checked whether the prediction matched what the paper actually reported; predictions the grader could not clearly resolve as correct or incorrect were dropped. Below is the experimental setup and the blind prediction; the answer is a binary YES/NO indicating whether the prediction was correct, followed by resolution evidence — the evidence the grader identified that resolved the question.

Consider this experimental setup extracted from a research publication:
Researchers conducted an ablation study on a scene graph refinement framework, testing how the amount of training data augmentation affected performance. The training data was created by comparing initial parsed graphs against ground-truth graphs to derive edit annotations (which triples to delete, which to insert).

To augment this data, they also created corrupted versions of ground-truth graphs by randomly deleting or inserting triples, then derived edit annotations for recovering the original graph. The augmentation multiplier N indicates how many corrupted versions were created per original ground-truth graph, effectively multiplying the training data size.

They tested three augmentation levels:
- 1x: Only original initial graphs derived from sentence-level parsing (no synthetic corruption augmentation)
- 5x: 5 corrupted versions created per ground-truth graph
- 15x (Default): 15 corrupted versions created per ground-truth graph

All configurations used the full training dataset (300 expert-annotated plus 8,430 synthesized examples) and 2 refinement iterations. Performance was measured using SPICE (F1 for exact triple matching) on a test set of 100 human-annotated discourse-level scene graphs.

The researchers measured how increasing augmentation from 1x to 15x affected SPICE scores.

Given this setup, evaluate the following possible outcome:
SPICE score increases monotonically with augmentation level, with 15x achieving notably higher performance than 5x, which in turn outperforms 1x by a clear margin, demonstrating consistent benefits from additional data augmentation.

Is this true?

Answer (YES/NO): NO